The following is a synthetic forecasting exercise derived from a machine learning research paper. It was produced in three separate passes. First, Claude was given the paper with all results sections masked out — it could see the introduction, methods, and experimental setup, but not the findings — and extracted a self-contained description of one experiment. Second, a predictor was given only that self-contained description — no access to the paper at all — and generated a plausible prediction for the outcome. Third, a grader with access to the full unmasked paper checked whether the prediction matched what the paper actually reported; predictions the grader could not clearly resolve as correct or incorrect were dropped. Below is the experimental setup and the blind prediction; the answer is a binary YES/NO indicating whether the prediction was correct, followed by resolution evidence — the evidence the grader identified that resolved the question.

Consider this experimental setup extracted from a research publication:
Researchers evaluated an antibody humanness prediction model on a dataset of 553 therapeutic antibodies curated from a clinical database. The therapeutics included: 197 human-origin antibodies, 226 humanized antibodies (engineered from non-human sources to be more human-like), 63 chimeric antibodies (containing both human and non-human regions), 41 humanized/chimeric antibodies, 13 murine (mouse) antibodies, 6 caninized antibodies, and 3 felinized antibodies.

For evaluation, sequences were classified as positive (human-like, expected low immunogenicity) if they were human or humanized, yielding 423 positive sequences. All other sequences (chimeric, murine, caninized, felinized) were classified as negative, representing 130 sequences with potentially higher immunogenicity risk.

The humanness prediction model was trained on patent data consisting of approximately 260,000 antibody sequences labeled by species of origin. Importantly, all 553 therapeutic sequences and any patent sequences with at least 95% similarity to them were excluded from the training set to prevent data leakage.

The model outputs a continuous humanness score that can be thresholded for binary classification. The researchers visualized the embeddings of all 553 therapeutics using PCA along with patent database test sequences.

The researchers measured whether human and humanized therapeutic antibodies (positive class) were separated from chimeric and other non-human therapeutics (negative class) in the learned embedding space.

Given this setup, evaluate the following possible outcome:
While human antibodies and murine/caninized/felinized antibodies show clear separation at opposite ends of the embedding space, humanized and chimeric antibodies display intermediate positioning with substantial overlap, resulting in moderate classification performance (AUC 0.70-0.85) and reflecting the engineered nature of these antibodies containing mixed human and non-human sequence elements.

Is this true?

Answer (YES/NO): NO